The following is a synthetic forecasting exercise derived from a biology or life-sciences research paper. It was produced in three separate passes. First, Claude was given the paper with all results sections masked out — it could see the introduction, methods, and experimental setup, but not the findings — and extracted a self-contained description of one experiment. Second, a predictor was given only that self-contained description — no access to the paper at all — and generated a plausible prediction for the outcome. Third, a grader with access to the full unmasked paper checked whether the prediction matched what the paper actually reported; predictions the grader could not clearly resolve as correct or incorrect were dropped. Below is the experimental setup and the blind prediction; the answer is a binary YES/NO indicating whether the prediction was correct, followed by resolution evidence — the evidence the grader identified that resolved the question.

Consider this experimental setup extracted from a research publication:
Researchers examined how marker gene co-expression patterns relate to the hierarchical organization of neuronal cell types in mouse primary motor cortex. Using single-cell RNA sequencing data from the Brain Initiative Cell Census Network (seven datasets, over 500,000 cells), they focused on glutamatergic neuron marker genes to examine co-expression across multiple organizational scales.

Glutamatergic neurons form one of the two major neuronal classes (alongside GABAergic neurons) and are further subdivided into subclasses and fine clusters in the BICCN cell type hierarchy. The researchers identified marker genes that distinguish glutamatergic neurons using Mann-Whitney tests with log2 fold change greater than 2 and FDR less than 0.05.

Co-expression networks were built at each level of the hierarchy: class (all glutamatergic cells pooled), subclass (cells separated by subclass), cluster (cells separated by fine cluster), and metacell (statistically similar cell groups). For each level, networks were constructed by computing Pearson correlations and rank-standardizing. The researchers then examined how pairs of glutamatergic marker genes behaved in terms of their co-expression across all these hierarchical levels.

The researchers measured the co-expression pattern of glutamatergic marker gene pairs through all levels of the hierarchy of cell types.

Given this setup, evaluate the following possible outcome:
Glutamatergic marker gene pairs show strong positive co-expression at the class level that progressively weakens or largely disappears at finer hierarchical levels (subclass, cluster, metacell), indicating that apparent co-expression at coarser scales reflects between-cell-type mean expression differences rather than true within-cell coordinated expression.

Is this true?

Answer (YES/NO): NO